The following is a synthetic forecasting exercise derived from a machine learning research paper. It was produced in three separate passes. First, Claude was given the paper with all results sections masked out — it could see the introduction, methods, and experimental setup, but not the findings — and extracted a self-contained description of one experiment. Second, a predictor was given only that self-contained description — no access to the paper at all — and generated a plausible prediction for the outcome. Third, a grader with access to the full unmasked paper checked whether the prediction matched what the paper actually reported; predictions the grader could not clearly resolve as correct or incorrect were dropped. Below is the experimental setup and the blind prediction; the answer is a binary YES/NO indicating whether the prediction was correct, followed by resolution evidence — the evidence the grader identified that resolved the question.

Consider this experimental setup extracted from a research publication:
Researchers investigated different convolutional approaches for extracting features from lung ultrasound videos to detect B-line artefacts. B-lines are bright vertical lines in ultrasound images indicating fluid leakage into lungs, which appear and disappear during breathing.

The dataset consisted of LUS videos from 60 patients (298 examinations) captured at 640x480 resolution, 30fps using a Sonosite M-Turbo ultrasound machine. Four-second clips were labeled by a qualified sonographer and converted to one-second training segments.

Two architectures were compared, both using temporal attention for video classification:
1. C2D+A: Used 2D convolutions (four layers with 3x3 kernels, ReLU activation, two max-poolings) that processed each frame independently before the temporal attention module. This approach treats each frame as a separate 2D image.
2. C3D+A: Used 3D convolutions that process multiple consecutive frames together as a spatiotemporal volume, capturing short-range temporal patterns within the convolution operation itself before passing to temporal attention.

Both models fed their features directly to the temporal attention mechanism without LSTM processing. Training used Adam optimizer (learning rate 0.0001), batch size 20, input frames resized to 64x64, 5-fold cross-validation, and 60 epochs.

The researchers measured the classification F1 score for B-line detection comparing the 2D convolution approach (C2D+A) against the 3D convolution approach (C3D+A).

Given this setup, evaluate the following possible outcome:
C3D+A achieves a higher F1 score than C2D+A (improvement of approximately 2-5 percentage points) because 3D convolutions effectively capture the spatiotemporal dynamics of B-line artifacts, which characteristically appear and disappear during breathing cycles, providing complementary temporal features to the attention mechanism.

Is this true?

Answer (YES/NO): NO